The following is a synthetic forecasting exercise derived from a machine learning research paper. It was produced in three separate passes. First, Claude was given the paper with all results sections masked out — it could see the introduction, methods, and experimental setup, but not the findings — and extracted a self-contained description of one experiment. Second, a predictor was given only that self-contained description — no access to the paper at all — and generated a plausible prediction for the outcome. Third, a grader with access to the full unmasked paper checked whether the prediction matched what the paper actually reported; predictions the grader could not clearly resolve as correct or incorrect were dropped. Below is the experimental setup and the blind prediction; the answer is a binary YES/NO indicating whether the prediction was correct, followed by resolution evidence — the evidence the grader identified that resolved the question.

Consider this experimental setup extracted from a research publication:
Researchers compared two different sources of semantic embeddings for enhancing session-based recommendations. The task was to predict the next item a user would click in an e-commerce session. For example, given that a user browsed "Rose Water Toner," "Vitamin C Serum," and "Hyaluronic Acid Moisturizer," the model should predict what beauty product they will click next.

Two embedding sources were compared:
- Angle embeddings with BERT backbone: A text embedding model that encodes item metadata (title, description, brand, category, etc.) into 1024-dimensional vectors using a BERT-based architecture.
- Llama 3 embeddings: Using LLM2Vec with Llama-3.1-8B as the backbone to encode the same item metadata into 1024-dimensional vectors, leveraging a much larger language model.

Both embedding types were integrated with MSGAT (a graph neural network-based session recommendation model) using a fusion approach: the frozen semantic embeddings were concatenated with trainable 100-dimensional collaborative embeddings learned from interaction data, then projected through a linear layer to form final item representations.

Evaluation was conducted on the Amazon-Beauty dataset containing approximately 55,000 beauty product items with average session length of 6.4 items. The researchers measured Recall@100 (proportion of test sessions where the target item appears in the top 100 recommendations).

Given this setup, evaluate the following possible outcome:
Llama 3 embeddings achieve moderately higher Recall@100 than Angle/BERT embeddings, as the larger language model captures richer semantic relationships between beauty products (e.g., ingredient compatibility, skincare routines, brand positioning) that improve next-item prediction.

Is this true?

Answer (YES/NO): YES